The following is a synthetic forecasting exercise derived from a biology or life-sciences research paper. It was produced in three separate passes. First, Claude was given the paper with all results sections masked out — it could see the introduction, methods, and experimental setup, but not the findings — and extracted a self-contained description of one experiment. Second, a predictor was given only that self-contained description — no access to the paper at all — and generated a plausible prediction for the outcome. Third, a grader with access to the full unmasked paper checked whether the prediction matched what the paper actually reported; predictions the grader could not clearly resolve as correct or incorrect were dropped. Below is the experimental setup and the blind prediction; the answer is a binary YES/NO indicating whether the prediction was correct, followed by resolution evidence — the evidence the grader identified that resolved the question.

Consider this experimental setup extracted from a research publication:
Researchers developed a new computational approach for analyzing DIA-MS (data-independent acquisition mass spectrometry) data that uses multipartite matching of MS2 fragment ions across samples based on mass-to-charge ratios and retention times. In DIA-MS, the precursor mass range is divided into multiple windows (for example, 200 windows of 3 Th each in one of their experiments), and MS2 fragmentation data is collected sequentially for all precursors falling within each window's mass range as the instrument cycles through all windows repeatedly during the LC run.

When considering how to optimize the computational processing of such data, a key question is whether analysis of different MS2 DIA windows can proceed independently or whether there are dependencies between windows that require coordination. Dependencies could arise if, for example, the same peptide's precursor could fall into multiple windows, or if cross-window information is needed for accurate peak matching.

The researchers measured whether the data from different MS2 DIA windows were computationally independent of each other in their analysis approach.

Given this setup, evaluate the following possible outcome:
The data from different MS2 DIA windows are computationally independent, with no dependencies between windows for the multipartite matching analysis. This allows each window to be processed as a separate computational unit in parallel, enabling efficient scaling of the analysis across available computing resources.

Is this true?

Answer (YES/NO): YES